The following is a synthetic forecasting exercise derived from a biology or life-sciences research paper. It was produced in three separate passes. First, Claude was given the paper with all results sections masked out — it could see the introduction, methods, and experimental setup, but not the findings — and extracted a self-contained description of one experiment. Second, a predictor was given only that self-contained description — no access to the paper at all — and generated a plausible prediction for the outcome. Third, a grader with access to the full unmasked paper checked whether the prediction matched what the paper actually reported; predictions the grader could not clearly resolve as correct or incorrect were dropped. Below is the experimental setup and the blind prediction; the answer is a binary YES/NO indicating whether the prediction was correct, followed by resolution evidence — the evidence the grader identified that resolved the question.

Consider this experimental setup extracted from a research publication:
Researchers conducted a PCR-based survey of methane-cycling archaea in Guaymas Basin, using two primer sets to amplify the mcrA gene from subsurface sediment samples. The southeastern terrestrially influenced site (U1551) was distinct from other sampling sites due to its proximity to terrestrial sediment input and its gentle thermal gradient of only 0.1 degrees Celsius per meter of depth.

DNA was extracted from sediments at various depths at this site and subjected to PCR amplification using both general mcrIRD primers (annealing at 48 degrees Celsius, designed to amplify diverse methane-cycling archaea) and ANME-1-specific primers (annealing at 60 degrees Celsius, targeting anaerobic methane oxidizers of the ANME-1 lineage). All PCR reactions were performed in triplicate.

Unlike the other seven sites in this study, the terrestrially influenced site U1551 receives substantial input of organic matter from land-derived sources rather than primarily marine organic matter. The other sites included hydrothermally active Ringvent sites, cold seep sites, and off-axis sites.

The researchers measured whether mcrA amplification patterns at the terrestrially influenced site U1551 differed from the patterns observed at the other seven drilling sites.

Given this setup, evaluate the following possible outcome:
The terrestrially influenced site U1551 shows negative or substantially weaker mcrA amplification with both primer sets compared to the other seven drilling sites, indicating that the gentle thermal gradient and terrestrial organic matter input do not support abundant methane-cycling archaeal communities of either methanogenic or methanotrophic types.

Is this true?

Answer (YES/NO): NO